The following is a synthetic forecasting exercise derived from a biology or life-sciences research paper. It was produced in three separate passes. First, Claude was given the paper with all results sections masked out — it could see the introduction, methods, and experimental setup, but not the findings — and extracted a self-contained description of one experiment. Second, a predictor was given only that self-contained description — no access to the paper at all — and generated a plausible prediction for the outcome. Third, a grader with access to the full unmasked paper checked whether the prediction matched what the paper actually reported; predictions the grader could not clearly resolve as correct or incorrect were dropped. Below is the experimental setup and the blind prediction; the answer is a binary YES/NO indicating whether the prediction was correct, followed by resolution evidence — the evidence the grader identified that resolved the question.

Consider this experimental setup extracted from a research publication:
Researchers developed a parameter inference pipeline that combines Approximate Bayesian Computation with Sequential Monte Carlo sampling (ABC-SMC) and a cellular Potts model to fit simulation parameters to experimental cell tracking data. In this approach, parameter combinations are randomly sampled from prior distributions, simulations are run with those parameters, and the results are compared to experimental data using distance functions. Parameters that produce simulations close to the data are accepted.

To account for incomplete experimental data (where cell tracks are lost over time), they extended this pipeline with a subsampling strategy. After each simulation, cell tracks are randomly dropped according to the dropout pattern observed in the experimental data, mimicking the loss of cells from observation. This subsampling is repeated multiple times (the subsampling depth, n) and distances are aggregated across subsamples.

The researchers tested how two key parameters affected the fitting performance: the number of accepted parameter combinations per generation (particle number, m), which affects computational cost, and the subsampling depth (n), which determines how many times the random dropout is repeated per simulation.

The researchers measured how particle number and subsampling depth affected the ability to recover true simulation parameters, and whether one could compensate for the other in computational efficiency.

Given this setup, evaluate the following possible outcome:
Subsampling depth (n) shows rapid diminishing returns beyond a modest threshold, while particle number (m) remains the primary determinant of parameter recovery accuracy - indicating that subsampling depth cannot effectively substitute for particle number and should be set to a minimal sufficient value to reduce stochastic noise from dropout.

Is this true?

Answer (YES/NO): YES